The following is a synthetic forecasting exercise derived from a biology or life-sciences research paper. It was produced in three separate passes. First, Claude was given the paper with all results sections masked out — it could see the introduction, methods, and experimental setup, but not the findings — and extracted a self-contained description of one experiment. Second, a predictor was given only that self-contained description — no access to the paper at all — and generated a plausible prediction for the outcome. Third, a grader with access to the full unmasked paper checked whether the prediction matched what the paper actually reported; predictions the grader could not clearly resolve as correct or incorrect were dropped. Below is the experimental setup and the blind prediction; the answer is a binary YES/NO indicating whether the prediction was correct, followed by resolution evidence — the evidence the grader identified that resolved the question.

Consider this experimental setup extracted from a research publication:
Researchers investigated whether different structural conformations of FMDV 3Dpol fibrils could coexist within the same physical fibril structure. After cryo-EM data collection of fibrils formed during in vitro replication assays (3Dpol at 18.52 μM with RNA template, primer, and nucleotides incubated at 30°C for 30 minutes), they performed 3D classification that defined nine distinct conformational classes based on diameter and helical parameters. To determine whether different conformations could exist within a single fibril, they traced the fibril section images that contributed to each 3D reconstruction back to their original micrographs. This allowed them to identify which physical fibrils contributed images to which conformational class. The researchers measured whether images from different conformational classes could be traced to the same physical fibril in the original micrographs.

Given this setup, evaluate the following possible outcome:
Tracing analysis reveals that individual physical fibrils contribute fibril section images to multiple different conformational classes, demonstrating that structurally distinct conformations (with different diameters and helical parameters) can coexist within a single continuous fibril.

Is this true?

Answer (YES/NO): YES